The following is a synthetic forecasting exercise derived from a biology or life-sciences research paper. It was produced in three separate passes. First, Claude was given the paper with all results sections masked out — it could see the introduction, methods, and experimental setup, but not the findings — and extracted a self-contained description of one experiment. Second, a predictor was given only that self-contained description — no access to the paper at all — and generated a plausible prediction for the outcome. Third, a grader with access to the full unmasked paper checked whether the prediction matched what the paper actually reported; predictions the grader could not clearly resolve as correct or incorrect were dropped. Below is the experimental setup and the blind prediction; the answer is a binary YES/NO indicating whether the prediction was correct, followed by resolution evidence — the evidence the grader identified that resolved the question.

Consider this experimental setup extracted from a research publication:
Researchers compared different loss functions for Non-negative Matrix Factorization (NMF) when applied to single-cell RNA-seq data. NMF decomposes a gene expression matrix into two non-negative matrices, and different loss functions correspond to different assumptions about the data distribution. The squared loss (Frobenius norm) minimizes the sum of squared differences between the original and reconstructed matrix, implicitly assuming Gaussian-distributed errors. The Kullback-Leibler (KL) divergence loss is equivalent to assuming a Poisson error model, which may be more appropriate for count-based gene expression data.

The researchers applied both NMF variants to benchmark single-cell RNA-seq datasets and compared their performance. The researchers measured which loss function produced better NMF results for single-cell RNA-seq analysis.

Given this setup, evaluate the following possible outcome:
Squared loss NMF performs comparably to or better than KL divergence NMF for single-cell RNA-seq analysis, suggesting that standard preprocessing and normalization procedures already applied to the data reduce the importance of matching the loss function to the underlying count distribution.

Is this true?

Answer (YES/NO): NO